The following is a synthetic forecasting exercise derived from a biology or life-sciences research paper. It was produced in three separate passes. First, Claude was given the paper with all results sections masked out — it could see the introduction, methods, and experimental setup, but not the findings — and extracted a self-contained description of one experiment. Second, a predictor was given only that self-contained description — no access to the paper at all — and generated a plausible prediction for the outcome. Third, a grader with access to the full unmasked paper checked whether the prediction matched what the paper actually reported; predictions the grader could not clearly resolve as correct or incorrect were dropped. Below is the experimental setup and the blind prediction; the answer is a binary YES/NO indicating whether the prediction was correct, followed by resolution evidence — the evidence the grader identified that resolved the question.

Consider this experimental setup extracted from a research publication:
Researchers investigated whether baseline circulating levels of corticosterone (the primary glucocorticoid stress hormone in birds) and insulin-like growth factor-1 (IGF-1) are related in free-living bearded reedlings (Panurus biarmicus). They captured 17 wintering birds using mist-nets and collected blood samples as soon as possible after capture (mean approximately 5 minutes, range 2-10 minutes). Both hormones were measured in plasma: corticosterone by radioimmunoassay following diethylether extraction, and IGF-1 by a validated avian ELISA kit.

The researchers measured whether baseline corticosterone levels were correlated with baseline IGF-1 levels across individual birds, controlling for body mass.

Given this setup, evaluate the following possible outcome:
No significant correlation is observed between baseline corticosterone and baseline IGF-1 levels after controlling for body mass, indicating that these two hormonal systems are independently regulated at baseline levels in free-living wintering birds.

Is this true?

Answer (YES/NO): YES